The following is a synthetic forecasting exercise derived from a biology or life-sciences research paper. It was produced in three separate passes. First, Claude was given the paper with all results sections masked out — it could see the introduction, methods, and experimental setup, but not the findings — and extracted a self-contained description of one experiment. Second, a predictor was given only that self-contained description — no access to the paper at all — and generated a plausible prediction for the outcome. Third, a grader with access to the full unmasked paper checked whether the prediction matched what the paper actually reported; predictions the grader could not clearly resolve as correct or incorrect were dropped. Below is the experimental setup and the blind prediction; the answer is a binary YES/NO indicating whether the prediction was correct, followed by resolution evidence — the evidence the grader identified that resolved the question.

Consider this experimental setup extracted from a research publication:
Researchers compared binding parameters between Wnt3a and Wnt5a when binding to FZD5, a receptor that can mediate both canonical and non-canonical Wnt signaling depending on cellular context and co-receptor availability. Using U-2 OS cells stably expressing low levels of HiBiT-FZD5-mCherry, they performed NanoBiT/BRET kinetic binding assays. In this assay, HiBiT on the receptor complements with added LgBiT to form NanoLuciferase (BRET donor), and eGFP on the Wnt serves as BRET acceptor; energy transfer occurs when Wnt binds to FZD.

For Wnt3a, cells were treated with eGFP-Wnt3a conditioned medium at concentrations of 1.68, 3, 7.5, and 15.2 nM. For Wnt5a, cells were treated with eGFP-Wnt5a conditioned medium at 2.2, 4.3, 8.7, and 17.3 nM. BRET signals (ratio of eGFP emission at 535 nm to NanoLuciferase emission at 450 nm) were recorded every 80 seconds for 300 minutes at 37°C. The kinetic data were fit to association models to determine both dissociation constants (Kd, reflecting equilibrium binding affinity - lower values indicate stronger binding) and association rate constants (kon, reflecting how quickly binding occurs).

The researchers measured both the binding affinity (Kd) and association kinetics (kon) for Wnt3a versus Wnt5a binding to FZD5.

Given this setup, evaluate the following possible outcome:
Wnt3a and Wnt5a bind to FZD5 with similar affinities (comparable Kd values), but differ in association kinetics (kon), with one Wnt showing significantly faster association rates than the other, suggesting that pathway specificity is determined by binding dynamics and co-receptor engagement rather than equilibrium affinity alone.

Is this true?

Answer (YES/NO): NO